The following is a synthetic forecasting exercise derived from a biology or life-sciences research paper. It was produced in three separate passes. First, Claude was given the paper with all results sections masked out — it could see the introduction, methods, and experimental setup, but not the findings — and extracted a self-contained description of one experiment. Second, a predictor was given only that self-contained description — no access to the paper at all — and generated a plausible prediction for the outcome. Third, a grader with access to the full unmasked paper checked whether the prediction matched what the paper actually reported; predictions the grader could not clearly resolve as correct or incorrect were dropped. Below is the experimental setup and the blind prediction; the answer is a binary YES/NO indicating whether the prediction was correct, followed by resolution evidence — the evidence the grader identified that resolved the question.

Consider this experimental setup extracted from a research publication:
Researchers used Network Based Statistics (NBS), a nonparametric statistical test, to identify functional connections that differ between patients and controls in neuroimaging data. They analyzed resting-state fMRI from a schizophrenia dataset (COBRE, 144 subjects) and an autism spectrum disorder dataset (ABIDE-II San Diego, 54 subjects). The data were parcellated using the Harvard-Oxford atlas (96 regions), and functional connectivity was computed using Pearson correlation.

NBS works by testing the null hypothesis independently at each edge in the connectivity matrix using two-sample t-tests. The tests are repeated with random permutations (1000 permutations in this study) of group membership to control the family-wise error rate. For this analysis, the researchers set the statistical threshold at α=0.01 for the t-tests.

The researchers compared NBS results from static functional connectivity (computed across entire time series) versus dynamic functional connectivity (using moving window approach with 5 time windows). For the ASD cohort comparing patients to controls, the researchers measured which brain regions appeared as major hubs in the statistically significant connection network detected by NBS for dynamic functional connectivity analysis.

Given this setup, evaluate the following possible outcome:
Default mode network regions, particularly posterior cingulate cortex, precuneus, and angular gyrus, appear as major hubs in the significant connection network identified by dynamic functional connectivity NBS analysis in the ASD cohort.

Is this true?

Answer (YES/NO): NO